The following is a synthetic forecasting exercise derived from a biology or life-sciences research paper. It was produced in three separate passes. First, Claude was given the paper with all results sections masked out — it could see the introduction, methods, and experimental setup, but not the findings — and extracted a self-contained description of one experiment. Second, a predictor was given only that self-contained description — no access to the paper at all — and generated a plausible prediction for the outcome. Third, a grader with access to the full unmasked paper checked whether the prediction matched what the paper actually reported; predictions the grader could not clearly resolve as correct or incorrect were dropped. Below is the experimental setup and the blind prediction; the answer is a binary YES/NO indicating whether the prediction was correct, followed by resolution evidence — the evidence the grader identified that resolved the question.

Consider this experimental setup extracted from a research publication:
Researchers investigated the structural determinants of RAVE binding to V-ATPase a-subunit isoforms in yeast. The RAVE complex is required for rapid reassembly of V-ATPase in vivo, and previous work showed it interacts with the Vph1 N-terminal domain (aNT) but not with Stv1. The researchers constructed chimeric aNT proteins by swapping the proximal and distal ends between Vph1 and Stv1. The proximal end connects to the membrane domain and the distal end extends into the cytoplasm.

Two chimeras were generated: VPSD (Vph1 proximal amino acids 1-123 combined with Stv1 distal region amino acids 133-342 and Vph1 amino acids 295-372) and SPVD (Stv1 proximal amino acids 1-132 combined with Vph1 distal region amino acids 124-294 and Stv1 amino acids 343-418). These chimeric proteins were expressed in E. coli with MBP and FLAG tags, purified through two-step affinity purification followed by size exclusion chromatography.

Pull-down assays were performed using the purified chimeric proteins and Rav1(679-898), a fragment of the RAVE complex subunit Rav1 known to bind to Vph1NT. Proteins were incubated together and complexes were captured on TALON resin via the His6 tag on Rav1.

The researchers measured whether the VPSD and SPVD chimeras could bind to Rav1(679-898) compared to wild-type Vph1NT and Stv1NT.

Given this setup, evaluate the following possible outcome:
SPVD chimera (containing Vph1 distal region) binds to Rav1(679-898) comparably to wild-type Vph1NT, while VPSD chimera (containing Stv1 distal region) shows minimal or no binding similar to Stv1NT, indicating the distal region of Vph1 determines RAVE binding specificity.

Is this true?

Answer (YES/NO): NO